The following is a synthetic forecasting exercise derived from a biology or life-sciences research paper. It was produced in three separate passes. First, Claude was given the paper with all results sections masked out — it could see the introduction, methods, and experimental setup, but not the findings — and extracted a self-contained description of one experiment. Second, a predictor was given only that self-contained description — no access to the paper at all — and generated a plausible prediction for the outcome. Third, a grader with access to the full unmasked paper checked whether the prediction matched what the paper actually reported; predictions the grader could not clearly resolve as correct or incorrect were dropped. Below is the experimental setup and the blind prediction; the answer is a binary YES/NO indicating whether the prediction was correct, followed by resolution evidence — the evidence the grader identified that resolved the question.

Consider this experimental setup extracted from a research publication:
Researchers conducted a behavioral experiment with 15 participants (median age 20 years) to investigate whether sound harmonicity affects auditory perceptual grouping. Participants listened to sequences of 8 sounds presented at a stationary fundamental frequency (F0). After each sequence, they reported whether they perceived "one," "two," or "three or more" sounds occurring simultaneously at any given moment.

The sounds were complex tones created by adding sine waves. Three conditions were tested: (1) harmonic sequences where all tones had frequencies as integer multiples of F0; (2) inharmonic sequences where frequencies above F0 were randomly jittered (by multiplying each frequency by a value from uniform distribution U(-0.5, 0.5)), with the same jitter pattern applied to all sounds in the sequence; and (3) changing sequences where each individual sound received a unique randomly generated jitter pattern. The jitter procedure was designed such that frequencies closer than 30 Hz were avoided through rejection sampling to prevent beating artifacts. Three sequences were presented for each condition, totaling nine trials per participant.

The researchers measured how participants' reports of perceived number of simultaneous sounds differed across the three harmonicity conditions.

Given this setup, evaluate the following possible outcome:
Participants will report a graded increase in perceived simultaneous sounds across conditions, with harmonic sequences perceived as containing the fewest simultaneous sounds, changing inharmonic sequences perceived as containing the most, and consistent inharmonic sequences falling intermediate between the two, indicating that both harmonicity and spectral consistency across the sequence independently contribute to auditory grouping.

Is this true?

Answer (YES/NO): YES